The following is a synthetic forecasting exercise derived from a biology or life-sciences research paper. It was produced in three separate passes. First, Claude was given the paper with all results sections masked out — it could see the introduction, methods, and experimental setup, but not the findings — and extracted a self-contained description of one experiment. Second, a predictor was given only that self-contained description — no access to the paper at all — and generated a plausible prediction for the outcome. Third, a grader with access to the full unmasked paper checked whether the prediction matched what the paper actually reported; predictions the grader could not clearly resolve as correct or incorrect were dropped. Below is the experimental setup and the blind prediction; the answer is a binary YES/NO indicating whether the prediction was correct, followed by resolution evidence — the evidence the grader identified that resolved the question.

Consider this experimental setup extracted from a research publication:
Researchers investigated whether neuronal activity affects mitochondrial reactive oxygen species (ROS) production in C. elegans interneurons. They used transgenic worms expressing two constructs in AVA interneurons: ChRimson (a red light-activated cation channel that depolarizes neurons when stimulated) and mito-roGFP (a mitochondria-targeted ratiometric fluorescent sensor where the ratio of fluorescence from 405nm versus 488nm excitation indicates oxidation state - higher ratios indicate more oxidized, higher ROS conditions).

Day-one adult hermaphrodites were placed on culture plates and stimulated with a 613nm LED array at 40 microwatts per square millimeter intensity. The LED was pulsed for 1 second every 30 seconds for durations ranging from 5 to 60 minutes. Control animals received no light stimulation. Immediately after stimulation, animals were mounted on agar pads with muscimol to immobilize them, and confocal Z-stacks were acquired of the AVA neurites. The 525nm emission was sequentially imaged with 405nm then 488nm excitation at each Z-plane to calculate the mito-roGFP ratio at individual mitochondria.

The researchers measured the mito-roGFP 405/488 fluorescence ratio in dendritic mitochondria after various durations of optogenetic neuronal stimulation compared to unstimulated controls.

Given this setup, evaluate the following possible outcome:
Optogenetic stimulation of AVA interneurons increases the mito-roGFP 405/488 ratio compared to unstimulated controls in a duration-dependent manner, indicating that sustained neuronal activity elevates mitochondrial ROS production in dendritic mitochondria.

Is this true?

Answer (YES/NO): YES